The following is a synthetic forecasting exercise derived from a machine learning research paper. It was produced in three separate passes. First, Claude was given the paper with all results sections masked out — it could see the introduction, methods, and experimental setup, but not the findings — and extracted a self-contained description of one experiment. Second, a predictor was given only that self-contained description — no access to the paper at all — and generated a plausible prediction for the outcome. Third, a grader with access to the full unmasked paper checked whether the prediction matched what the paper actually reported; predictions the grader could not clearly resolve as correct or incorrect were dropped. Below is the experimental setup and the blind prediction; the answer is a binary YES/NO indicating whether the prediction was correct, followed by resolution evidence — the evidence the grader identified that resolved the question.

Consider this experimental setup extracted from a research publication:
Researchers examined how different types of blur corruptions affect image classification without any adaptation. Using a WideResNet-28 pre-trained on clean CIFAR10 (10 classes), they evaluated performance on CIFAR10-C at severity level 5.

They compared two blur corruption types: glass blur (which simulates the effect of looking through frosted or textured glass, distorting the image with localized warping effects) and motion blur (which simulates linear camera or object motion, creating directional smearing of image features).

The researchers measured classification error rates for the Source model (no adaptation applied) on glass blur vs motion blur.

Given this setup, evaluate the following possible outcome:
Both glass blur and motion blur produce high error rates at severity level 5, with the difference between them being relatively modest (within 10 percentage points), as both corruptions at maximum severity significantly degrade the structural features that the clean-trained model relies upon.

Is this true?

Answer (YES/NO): NO